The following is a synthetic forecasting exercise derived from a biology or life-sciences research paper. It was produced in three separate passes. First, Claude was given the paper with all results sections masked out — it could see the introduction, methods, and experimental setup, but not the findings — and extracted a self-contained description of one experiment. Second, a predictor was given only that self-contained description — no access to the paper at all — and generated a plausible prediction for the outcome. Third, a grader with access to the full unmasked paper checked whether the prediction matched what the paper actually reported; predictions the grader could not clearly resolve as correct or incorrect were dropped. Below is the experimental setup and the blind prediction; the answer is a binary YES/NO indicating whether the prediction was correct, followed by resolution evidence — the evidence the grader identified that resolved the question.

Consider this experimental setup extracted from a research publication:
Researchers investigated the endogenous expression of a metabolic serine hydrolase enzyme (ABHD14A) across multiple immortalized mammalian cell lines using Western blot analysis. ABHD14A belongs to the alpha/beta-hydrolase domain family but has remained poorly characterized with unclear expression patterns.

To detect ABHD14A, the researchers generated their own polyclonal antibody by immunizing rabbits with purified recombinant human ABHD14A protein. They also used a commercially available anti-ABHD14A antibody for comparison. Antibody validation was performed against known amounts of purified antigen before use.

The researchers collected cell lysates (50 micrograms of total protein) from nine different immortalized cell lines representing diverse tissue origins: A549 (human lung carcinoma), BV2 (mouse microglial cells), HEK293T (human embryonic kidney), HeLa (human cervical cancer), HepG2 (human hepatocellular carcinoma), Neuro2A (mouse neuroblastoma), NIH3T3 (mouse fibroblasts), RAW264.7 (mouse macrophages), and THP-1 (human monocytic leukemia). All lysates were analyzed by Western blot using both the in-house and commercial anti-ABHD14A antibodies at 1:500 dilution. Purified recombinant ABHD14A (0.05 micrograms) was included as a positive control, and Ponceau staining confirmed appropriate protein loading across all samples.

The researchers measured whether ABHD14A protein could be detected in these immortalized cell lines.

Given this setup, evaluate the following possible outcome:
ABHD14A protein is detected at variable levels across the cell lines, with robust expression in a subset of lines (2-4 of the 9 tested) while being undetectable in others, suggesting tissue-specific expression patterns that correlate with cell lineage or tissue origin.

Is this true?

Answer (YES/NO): NO